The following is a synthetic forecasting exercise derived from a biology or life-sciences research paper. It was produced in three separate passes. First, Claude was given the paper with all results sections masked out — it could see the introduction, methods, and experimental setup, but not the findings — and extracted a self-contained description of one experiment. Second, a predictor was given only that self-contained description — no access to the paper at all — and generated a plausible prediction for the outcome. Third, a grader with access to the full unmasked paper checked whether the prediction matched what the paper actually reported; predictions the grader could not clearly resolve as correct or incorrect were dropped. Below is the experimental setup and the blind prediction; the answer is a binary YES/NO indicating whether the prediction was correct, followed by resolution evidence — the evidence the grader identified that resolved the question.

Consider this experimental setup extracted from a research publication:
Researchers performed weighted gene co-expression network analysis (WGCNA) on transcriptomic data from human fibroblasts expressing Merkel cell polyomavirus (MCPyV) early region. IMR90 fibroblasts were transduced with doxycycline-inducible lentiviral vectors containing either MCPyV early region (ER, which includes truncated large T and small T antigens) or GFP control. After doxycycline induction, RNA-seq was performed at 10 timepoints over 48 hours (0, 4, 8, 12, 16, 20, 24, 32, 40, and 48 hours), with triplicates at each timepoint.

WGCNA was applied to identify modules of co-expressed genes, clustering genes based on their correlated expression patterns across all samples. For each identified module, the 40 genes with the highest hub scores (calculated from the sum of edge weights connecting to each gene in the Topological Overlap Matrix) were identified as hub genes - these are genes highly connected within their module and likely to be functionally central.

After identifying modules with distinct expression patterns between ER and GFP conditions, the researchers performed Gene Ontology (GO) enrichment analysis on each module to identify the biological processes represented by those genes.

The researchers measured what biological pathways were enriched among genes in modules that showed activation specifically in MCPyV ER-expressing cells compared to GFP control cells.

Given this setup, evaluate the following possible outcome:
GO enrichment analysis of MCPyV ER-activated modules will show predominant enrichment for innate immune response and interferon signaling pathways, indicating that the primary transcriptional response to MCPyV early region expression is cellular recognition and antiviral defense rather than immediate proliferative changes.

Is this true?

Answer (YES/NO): NO